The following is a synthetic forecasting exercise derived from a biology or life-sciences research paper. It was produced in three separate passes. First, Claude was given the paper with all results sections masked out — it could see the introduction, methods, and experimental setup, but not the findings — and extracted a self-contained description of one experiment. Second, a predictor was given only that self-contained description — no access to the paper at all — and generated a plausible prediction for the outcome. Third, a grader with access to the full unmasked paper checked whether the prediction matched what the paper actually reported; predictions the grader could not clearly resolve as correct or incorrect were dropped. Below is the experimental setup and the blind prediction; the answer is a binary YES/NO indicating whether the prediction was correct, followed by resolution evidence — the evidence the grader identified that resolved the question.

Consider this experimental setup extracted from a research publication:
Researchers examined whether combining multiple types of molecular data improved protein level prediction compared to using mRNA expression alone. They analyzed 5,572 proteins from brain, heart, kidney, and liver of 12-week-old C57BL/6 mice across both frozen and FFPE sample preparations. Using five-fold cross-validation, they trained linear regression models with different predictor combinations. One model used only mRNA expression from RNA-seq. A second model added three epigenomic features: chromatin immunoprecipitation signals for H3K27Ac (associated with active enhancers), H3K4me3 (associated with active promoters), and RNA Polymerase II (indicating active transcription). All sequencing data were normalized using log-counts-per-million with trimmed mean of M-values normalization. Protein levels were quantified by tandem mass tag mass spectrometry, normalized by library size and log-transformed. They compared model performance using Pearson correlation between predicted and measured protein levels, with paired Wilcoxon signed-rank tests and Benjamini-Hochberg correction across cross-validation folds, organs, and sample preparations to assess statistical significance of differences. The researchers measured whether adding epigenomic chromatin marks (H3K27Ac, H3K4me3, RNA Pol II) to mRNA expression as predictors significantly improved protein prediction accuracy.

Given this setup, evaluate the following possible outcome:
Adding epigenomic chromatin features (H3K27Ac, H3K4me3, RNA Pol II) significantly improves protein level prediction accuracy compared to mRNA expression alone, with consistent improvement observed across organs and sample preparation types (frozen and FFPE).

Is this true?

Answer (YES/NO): YES